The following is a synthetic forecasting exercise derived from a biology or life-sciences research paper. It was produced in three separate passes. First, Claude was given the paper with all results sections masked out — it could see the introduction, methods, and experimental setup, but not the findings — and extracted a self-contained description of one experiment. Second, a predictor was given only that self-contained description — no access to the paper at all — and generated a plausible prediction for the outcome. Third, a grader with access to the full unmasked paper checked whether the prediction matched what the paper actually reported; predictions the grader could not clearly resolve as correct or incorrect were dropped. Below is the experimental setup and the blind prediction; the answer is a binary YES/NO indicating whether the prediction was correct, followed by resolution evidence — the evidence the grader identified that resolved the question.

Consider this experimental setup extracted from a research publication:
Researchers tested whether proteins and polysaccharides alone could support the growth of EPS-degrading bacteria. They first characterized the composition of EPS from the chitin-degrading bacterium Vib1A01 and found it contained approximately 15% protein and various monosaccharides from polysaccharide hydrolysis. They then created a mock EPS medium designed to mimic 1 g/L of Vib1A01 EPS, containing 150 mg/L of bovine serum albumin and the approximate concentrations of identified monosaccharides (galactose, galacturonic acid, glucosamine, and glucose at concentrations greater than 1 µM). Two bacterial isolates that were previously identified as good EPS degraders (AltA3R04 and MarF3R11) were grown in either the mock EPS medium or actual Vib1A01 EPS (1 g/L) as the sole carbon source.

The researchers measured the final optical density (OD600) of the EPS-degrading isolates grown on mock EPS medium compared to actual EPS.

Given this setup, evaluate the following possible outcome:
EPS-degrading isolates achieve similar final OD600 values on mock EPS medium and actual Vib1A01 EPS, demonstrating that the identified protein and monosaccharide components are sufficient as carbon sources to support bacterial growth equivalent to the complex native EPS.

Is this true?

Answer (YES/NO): NO